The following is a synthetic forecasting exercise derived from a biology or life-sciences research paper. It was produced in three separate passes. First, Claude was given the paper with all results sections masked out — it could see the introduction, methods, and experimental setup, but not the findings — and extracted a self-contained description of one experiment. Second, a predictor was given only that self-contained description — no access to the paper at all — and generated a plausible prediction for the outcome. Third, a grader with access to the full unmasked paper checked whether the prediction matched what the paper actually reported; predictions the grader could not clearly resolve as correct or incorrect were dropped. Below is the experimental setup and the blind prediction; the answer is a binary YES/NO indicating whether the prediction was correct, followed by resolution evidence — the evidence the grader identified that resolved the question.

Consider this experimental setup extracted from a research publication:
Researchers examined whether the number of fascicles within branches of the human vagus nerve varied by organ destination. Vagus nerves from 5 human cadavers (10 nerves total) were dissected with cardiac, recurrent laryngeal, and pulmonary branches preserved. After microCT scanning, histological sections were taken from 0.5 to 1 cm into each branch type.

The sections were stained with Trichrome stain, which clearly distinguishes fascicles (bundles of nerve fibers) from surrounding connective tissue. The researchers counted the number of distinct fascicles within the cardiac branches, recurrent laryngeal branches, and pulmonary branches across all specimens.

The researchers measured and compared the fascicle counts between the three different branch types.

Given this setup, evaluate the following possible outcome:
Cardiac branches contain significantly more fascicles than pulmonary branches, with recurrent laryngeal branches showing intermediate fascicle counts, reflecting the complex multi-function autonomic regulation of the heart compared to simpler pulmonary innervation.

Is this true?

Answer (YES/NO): NO